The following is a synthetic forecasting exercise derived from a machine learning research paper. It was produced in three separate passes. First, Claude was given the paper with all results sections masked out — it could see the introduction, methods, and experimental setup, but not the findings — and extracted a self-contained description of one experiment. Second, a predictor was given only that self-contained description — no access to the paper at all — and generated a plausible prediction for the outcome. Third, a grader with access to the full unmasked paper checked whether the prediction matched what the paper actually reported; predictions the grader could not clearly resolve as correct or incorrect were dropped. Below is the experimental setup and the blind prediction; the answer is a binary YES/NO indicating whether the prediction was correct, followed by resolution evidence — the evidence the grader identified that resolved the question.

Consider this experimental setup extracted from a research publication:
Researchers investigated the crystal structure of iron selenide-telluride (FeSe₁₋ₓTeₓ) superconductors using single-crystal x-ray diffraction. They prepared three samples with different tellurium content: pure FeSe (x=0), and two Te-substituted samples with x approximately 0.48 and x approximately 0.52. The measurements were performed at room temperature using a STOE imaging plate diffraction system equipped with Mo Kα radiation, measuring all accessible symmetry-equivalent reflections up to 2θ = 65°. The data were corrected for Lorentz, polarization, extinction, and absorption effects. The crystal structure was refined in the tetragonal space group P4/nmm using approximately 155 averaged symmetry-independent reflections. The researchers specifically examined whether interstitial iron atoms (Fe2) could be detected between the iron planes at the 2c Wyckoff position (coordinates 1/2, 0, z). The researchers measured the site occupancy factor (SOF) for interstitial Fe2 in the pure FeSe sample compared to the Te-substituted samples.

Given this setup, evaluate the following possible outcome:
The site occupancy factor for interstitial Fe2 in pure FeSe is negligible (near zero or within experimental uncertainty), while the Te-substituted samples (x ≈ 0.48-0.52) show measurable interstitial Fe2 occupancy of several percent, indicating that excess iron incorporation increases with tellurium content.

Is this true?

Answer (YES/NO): YES